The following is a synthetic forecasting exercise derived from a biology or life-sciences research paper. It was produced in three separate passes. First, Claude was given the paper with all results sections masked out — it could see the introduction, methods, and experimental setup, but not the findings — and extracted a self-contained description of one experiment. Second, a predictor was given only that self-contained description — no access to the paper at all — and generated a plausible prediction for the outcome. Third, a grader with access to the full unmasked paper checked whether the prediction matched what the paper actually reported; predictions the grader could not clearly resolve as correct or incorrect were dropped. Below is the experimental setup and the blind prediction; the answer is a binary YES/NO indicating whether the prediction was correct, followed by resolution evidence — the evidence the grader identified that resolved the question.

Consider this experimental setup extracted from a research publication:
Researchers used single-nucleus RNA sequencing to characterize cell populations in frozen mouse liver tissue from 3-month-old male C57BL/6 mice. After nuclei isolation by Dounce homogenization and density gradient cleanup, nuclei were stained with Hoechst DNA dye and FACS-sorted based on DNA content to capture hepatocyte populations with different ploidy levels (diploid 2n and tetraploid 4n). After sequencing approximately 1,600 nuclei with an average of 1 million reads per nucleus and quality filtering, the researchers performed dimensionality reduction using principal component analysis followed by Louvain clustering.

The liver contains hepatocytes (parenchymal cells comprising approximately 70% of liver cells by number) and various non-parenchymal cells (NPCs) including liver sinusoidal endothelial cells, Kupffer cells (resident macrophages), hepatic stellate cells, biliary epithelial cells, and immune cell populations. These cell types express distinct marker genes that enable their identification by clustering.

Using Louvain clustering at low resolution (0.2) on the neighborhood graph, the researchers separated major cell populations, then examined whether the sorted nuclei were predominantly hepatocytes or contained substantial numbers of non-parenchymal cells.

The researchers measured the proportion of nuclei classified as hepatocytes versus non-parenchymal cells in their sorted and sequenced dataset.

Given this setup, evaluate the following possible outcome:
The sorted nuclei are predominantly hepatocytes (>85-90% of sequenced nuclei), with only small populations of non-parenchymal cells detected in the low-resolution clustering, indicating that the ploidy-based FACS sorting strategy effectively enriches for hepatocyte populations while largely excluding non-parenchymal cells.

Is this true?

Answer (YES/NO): NO